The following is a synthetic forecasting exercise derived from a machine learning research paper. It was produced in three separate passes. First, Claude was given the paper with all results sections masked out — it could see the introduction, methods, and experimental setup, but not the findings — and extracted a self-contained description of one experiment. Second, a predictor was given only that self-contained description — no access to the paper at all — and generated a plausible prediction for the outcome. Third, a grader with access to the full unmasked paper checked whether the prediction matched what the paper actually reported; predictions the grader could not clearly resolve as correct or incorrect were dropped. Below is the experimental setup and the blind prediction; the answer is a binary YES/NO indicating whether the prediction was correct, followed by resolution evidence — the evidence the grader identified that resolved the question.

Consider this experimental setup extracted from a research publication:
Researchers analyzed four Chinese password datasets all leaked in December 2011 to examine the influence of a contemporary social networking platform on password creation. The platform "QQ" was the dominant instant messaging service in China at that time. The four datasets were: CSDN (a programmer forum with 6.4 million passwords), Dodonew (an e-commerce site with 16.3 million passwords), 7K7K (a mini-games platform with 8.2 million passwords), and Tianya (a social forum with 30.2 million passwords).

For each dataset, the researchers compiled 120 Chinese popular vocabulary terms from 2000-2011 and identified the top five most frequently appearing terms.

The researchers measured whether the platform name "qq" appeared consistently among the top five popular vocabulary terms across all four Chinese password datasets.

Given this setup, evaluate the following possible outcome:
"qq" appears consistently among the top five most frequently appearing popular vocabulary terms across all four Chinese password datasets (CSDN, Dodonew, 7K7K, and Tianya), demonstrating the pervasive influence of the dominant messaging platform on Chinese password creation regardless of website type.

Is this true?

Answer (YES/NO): YES